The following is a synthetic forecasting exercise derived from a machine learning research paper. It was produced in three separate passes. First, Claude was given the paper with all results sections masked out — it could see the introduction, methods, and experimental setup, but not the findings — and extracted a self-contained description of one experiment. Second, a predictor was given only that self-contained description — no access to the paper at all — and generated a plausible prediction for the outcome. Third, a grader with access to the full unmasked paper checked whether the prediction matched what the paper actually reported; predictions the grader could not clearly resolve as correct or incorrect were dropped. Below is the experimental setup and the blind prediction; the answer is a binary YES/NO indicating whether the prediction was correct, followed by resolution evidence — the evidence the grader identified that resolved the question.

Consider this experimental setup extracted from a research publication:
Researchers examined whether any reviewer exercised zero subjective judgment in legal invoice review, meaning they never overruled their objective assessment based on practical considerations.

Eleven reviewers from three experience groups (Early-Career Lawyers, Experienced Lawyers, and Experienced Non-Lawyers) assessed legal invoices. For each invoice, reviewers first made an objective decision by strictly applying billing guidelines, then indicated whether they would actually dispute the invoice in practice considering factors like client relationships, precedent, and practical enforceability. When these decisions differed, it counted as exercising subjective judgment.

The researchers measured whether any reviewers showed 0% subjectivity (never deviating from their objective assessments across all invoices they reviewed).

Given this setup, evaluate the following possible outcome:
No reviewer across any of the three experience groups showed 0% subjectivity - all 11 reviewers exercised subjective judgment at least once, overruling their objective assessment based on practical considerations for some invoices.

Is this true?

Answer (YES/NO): NO